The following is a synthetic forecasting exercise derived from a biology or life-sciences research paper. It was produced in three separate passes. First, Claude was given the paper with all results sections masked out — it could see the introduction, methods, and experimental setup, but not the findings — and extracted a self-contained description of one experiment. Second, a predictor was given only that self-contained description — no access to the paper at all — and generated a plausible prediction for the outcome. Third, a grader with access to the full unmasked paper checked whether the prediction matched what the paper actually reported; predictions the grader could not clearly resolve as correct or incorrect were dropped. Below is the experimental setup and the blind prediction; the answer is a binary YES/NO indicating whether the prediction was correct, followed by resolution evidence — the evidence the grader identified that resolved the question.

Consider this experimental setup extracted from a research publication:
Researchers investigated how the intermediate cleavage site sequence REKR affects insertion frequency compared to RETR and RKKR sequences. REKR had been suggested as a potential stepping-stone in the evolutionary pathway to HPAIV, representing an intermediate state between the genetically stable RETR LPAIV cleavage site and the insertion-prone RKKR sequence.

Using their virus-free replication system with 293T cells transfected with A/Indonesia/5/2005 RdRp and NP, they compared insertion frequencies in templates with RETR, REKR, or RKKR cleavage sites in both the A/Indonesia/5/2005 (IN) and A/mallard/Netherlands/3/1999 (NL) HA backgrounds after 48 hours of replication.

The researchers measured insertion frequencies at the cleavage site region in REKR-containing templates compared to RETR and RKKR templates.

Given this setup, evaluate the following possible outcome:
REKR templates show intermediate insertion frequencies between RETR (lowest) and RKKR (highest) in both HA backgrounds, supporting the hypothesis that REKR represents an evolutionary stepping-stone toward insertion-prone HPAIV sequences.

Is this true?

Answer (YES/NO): YES